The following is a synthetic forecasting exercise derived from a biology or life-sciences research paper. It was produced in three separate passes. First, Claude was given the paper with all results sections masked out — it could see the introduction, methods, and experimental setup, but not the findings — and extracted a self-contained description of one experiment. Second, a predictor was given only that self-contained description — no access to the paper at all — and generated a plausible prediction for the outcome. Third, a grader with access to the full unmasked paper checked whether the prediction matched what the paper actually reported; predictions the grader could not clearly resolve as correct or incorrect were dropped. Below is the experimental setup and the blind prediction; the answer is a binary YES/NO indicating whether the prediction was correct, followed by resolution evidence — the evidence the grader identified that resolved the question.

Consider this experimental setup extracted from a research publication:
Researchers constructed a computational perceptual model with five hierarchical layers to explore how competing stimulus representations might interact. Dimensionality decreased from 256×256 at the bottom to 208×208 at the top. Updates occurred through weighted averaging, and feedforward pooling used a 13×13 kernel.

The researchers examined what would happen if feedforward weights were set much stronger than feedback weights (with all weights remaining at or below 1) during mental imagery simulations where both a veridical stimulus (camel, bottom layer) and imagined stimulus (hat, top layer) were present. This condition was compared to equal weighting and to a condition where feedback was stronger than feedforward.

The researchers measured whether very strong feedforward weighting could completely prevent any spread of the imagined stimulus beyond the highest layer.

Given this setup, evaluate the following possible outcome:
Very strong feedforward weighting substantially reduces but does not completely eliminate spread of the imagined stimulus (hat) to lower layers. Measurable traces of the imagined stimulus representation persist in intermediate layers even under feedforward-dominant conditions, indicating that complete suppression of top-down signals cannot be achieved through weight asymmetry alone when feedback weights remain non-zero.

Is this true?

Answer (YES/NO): YES